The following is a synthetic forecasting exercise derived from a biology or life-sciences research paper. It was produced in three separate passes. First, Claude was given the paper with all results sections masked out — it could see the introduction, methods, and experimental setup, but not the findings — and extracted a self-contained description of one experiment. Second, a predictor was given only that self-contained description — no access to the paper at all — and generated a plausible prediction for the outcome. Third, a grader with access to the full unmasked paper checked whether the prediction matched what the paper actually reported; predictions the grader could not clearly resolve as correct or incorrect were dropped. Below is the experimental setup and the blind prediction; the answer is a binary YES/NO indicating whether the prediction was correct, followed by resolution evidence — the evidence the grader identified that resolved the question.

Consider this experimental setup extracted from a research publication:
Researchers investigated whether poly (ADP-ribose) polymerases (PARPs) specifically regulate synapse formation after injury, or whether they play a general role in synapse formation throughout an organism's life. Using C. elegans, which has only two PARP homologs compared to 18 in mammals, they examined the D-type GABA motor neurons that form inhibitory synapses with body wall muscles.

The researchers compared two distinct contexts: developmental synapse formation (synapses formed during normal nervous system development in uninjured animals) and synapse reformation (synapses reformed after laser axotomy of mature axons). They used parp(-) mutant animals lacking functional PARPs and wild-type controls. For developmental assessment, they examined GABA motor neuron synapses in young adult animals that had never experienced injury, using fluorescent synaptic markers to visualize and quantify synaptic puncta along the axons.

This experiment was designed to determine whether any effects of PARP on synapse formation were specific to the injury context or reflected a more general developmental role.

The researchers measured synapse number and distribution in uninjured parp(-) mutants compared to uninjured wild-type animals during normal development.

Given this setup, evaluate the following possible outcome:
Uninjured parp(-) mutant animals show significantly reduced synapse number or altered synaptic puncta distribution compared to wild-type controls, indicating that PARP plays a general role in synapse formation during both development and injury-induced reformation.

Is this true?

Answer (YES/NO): NO